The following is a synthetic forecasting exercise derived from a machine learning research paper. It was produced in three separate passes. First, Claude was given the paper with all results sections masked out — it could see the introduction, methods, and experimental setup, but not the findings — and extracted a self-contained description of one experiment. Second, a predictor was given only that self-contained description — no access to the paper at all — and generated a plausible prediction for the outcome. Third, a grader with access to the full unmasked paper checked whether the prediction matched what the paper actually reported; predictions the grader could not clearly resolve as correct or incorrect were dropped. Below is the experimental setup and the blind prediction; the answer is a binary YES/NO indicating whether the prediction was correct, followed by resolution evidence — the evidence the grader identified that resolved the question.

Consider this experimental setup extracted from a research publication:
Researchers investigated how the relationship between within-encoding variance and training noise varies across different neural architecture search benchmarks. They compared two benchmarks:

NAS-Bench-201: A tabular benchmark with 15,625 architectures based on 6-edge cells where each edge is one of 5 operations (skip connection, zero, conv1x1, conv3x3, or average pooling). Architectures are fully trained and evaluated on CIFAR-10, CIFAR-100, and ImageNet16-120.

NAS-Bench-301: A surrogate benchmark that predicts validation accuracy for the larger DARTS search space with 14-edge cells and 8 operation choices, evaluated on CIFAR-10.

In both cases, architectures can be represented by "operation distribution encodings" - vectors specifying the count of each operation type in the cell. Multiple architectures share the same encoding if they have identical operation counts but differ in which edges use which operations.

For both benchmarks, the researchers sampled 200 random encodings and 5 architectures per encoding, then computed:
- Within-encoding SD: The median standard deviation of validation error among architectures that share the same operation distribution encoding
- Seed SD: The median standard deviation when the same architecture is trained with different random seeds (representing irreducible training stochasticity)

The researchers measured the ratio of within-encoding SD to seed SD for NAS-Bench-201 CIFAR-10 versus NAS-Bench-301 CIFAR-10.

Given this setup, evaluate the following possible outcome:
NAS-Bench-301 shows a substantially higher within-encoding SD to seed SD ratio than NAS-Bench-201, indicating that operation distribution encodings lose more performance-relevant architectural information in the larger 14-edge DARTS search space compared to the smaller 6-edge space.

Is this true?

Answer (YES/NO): NO